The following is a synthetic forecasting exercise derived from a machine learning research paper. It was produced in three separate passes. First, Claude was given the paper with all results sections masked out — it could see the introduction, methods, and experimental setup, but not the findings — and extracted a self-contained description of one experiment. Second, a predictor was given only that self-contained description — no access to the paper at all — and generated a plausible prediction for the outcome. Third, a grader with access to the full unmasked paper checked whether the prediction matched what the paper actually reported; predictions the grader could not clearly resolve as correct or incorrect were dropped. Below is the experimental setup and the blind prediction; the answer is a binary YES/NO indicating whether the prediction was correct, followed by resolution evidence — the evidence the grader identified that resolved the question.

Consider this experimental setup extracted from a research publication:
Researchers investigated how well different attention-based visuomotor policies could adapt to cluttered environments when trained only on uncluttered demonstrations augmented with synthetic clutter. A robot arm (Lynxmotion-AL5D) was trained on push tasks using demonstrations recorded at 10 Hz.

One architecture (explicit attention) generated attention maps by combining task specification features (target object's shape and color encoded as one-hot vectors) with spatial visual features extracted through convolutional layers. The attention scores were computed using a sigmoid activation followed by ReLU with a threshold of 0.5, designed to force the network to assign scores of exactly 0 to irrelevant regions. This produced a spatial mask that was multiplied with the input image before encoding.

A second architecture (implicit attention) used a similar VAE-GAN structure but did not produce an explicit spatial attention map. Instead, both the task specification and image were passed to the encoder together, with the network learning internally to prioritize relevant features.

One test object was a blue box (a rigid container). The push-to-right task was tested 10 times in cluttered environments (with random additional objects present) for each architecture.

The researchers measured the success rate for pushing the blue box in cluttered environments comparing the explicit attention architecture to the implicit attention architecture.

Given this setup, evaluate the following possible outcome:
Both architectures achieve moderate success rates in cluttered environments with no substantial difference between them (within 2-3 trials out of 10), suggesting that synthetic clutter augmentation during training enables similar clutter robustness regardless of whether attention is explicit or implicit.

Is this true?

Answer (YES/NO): NO